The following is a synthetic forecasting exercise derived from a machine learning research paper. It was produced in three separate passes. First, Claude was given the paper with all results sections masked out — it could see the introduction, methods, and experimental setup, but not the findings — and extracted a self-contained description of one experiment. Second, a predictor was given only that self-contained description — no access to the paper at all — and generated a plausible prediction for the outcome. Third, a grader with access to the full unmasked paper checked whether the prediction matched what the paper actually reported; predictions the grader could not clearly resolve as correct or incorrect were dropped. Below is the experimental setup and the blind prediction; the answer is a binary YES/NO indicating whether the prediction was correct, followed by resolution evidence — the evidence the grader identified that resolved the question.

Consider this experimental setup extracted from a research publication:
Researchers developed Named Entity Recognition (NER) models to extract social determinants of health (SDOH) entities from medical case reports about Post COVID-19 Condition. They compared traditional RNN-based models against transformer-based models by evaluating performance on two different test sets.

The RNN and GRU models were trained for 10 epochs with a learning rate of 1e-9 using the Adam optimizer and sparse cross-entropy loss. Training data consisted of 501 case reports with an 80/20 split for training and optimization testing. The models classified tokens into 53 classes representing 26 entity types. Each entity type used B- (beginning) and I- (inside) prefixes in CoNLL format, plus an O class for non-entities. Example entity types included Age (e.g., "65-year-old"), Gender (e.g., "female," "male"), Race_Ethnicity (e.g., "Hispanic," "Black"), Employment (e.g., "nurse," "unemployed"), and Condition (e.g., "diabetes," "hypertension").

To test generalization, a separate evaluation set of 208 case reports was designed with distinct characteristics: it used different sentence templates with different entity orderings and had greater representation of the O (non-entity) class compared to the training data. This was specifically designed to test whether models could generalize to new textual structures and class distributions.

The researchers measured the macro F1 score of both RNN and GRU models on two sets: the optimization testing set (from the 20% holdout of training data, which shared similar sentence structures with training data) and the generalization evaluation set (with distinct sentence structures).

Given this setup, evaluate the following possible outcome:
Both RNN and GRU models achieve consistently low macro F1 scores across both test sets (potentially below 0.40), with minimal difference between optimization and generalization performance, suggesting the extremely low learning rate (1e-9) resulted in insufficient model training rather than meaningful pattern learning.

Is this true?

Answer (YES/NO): NO